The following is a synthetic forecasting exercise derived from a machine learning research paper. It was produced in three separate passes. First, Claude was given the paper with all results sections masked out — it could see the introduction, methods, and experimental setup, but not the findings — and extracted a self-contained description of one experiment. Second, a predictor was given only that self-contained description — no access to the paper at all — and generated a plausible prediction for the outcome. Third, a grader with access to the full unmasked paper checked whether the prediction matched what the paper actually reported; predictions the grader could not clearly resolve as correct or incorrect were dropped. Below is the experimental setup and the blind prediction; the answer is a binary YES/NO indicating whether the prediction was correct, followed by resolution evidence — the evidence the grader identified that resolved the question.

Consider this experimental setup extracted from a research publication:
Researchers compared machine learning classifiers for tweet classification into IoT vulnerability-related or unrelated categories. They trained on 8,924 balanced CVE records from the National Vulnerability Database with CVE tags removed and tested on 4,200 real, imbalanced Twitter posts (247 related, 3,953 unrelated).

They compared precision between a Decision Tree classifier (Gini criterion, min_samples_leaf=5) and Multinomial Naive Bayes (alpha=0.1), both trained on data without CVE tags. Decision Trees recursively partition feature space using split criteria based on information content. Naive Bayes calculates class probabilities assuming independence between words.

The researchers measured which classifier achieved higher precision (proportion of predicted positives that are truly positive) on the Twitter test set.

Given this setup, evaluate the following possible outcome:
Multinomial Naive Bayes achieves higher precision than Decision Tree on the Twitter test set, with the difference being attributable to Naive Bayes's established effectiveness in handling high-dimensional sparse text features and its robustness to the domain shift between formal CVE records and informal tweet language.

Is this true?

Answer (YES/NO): NO